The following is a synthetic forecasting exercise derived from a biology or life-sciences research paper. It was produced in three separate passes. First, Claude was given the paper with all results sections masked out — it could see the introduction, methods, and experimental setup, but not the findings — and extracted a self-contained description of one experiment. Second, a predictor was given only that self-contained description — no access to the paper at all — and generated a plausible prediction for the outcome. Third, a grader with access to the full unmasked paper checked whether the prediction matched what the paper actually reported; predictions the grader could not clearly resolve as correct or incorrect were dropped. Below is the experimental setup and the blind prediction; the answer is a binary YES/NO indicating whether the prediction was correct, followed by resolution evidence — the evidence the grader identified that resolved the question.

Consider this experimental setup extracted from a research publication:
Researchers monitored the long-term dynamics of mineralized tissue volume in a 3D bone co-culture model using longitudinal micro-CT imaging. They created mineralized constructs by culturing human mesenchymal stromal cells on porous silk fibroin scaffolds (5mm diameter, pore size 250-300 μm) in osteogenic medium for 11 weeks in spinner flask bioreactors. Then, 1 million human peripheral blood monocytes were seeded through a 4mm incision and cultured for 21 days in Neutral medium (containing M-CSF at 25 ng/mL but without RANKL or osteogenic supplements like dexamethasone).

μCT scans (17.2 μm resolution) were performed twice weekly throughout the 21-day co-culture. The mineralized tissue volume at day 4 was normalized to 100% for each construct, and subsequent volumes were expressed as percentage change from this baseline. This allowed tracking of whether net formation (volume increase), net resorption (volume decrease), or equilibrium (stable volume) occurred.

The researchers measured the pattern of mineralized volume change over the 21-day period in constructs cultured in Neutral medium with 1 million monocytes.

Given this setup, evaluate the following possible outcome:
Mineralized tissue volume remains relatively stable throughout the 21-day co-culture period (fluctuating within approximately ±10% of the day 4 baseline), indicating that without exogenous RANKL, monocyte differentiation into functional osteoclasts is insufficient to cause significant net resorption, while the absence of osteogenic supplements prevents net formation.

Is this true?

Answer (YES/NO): NO